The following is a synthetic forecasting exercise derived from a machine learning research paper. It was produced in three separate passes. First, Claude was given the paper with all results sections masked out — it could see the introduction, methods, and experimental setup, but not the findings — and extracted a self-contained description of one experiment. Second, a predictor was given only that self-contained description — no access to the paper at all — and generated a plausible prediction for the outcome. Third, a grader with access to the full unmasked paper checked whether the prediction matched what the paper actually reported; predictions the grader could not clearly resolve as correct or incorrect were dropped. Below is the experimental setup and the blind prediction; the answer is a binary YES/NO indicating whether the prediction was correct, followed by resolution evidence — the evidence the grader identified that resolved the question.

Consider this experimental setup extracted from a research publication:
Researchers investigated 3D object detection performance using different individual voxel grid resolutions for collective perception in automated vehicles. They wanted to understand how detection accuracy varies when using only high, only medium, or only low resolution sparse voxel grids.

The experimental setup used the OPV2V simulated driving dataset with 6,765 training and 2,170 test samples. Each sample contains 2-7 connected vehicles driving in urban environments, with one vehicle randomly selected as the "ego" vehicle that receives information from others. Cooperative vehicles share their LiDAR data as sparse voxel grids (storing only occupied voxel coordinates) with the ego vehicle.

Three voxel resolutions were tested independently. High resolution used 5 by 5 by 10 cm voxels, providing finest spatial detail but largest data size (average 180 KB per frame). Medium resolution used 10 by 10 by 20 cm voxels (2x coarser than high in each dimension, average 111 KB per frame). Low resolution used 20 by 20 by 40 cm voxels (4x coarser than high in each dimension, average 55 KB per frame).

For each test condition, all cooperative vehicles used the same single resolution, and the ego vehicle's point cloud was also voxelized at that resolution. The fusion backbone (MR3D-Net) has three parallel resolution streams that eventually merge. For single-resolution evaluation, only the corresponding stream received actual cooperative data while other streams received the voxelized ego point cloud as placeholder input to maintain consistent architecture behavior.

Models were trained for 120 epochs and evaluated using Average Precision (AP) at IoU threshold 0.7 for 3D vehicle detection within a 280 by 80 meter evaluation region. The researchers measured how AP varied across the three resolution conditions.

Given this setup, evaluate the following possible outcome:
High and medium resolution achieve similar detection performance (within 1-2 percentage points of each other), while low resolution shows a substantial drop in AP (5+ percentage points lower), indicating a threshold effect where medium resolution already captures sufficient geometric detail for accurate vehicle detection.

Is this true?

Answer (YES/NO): NO